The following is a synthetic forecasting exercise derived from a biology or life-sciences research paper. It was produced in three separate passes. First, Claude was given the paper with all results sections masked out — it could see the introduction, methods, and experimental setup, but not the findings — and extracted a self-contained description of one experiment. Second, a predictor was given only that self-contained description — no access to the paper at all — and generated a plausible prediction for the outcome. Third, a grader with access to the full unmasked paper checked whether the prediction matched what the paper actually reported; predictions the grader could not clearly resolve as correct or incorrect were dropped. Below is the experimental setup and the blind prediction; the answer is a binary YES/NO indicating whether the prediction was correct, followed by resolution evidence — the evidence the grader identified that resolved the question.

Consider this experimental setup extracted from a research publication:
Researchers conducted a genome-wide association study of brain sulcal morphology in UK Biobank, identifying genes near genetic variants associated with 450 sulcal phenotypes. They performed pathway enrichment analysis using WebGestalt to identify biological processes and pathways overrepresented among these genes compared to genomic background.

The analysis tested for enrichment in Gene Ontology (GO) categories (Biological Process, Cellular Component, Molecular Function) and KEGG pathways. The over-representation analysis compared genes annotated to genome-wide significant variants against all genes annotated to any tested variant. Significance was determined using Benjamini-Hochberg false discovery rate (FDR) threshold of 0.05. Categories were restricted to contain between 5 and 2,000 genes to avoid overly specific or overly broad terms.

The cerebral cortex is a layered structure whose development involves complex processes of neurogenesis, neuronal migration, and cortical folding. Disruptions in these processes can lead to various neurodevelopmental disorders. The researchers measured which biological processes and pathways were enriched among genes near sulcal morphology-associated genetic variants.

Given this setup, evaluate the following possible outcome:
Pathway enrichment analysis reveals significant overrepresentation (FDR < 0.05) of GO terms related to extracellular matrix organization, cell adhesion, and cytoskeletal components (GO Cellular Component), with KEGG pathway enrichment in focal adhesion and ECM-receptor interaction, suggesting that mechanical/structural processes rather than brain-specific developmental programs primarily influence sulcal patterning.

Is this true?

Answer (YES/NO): NO